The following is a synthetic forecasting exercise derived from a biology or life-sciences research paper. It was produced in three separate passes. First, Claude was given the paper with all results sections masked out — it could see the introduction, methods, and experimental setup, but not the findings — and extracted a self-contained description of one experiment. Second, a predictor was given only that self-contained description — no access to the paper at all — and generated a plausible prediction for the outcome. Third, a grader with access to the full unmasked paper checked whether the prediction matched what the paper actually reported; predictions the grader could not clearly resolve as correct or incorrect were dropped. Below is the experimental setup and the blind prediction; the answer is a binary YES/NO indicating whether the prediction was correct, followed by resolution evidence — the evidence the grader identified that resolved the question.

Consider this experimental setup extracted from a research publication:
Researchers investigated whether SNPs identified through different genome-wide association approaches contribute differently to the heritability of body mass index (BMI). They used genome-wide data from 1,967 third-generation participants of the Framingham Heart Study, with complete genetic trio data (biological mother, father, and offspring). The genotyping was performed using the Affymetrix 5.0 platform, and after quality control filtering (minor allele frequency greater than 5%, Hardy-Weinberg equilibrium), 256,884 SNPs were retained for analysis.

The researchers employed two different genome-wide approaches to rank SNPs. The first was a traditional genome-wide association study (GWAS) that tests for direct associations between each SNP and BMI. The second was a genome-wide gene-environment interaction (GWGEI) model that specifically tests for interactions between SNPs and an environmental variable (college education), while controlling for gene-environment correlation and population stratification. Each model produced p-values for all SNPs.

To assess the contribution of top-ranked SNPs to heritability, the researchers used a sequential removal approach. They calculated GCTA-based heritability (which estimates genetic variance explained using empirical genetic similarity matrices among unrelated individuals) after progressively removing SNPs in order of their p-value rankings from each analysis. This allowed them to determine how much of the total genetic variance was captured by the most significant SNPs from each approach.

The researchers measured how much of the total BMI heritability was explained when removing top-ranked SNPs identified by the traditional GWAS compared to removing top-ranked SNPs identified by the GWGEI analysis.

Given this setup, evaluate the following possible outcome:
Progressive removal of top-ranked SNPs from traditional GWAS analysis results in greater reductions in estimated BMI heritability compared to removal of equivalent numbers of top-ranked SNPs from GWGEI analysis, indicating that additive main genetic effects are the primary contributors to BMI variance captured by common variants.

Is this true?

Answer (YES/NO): YES